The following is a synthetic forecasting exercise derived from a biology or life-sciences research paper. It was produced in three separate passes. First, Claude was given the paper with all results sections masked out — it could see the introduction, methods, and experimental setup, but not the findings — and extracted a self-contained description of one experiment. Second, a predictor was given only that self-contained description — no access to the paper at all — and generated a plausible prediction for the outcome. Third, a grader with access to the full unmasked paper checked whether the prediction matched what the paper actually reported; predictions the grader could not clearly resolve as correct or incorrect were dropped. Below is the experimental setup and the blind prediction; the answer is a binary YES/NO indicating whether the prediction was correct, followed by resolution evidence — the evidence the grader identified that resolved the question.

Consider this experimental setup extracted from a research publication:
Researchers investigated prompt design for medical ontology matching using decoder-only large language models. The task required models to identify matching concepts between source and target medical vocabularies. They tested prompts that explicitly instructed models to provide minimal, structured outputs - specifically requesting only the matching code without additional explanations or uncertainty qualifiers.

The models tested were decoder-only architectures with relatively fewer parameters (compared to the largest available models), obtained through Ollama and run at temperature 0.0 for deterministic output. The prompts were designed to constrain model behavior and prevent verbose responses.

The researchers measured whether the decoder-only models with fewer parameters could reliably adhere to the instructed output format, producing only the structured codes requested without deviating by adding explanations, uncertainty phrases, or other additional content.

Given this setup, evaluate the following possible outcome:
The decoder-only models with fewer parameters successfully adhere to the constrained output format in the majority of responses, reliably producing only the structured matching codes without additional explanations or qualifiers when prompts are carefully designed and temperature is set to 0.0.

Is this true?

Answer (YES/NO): NO